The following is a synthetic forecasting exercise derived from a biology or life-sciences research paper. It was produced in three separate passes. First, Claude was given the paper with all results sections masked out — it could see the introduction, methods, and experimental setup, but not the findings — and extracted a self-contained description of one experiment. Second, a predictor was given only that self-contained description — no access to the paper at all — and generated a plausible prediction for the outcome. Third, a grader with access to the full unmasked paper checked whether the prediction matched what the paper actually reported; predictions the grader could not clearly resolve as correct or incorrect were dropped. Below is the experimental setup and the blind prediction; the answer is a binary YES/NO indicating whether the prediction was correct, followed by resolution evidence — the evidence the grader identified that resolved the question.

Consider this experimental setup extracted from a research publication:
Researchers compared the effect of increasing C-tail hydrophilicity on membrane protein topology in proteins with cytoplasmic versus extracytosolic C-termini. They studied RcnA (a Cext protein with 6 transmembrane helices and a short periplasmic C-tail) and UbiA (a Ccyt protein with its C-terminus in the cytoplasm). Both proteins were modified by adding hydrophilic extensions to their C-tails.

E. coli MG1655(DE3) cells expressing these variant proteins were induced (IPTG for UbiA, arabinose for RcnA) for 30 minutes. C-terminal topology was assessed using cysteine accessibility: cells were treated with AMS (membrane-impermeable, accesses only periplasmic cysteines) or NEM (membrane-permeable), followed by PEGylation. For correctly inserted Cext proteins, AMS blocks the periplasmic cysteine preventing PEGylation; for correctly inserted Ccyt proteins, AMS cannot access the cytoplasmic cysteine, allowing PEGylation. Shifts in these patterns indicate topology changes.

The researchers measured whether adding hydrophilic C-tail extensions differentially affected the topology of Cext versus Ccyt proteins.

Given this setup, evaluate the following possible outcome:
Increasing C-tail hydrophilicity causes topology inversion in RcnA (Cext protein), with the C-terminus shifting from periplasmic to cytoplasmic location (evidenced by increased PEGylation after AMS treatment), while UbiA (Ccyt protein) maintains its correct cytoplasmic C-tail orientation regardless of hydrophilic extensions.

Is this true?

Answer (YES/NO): NO